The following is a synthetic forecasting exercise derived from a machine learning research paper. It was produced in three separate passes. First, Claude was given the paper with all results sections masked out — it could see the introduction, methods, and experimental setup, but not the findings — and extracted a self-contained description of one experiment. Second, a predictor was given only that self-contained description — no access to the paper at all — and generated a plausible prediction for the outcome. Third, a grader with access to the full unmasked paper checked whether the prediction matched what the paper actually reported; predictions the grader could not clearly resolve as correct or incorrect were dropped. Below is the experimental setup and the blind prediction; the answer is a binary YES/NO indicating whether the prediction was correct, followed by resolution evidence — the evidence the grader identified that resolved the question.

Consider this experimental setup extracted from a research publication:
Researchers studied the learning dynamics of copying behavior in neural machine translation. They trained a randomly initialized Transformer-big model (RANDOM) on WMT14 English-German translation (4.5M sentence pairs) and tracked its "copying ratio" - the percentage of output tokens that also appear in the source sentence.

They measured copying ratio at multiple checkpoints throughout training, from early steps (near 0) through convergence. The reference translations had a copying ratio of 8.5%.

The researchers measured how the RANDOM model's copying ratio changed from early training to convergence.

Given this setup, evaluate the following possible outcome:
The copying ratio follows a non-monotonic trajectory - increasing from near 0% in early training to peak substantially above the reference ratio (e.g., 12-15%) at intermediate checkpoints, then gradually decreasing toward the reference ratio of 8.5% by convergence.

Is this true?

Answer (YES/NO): NO